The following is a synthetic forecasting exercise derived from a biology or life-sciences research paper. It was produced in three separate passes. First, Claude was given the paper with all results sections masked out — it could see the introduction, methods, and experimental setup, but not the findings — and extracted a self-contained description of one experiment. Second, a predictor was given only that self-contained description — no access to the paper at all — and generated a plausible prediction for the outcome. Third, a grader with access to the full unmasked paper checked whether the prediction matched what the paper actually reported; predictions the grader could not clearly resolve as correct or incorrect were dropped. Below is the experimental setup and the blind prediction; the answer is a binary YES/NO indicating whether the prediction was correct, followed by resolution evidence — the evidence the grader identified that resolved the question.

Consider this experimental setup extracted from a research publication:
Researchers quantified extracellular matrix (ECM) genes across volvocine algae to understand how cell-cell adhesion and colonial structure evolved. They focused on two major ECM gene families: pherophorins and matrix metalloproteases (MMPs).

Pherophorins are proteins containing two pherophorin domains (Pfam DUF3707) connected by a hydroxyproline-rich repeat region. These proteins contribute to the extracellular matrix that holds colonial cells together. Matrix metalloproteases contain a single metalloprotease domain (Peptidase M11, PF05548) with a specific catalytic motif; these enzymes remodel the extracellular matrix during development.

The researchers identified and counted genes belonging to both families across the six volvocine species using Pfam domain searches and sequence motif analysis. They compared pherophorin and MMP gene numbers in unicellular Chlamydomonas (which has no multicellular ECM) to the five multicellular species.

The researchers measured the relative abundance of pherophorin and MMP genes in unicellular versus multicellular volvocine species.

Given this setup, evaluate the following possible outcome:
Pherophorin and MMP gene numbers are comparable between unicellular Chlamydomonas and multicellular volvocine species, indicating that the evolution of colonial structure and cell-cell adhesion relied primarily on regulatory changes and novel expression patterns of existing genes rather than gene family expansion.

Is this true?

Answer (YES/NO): NO